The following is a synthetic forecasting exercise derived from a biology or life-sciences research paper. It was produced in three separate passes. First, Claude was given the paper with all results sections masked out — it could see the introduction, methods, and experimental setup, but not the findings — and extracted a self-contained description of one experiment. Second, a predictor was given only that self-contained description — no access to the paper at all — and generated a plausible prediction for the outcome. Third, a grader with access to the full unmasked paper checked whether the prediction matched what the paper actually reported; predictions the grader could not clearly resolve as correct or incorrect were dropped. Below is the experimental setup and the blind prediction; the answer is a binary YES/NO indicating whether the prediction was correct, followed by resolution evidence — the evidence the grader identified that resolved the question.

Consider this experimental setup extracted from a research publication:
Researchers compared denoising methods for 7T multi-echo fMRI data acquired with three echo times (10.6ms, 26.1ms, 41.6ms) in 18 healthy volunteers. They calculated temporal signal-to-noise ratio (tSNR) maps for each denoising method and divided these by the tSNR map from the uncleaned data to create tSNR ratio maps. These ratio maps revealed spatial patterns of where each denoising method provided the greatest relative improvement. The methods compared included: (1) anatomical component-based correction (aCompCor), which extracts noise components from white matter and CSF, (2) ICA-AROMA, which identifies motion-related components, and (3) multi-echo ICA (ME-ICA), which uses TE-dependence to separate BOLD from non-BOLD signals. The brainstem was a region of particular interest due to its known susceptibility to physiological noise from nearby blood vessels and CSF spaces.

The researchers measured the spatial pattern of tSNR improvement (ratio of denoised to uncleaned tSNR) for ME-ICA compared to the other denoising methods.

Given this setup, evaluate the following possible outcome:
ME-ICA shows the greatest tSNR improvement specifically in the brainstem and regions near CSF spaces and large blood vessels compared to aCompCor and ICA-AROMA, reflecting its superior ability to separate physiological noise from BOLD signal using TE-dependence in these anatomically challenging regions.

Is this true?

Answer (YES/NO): NO